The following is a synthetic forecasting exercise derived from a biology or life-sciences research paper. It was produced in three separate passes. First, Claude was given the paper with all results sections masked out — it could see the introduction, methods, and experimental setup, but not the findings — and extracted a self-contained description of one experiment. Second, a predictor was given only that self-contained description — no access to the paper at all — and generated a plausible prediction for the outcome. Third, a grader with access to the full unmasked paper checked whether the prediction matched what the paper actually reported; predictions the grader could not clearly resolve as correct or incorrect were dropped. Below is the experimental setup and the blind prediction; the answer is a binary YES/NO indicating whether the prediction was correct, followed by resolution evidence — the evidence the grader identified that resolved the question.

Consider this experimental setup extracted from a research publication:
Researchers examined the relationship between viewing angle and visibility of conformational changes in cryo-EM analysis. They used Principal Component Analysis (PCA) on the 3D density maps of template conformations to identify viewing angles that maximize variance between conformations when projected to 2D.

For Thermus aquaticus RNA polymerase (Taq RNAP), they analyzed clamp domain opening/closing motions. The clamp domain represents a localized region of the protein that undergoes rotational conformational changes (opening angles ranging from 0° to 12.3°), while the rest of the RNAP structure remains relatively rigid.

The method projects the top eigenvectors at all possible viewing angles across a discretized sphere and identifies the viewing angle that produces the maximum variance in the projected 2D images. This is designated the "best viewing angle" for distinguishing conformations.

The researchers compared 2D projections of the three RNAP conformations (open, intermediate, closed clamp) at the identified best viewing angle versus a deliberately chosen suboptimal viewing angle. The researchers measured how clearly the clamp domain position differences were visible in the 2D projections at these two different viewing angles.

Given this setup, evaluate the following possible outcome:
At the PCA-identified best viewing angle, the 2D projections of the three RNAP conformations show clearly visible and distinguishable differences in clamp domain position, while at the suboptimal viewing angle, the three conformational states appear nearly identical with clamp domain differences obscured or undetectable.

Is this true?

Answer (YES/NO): YES